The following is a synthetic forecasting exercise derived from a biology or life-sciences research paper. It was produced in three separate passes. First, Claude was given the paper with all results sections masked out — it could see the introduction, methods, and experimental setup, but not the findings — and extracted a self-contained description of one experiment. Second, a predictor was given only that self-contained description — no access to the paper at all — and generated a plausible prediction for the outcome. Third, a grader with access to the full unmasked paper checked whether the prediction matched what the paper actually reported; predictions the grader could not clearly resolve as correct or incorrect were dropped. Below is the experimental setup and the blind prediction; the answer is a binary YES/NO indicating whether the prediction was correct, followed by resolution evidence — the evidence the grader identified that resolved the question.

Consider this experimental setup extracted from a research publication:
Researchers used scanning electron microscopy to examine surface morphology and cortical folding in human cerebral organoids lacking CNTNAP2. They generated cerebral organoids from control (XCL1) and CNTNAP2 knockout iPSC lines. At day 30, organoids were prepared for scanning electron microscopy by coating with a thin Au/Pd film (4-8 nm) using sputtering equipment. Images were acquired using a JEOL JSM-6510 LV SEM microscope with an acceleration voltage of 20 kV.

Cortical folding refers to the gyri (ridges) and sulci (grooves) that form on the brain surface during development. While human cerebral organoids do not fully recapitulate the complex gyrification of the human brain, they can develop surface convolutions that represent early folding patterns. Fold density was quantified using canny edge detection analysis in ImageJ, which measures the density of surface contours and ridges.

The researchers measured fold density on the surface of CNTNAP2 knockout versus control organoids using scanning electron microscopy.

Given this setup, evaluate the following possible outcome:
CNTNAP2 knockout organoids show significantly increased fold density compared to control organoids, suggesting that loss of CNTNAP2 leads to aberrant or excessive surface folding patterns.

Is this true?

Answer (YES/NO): YES